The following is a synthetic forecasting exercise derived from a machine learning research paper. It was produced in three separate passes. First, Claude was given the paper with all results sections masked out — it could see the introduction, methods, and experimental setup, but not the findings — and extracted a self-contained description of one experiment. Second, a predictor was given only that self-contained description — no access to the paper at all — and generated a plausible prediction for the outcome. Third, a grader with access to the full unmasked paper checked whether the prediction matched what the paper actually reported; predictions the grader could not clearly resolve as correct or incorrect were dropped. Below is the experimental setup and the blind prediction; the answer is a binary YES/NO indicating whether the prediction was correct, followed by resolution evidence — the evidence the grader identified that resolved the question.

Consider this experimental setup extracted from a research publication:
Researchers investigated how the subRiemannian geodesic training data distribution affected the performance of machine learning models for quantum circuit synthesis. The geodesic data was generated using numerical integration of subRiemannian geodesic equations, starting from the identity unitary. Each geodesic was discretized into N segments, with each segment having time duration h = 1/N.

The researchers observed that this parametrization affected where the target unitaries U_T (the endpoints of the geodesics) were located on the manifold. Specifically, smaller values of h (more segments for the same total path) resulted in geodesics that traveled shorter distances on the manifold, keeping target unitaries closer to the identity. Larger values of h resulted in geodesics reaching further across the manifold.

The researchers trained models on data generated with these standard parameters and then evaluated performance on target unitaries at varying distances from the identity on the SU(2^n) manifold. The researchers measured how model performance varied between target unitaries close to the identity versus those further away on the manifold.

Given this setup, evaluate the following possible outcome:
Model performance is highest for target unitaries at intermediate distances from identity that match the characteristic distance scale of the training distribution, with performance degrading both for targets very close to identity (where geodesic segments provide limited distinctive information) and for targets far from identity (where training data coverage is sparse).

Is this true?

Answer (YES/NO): NO